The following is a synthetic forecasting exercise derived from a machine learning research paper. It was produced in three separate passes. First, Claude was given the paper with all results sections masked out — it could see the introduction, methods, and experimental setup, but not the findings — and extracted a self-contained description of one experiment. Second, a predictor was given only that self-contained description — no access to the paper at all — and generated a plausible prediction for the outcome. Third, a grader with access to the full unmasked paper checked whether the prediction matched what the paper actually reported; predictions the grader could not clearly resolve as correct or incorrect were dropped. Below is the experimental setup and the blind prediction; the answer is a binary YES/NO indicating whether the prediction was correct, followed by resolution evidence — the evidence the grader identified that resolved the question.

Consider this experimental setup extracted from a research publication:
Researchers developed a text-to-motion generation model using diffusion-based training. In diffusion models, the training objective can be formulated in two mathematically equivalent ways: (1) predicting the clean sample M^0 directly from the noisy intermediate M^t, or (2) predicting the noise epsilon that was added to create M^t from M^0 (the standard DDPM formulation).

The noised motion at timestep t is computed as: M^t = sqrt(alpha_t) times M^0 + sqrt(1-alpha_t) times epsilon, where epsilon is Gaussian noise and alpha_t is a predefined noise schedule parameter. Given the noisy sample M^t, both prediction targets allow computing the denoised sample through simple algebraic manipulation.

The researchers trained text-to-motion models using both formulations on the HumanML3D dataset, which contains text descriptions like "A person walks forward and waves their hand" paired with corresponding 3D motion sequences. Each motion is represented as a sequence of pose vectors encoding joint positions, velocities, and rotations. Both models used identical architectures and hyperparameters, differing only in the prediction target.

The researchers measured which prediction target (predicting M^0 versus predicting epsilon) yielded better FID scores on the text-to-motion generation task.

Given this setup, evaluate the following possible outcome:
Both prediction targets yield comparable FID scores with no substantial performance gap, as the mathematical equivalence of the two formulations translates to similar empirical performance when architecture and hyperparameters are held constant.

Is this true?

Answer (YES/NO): NO